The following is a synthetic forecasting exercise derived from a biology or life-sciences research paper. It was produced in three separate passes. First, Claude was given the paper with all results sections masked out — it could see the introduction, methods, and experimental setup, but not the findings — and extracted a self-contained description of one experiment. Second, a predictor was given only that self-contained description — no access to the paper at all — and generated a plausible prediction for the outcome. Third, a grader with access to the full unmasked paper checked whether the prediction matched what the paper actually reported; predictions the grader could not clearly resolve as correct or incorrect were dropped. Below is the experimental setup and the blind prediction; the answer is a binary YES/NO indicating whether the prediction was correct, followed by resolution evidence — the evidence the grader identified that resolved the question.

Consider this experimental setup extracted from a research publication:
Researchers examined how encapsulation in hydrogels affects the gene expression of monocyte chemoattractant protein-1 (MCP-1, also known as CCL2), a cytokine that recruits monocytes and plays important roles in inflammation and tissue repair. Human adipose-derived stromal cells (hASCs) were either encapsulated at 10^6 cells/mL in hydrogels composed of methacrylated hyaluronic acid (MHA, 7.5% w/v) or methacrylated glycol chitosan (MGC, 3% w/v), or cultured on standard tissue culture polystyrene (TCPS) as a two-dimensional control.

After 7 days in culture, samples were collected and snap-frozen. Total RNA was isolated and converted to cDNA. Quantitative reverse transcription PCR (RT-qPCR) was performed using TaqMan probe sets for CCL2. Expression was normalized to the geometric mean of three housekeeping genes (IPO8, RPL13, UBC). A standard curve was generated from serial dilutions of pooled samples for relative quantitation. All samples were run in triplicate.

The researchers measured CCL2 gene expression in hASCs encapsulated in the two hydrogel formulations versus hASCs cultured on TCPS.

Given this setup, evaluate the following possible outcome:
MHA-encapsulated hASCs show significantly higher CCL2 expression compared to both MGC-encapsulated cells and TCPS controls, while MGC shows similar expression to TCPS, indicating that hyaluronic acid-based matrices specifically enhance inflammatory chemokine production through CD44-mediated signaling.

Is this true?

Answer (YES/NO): NO